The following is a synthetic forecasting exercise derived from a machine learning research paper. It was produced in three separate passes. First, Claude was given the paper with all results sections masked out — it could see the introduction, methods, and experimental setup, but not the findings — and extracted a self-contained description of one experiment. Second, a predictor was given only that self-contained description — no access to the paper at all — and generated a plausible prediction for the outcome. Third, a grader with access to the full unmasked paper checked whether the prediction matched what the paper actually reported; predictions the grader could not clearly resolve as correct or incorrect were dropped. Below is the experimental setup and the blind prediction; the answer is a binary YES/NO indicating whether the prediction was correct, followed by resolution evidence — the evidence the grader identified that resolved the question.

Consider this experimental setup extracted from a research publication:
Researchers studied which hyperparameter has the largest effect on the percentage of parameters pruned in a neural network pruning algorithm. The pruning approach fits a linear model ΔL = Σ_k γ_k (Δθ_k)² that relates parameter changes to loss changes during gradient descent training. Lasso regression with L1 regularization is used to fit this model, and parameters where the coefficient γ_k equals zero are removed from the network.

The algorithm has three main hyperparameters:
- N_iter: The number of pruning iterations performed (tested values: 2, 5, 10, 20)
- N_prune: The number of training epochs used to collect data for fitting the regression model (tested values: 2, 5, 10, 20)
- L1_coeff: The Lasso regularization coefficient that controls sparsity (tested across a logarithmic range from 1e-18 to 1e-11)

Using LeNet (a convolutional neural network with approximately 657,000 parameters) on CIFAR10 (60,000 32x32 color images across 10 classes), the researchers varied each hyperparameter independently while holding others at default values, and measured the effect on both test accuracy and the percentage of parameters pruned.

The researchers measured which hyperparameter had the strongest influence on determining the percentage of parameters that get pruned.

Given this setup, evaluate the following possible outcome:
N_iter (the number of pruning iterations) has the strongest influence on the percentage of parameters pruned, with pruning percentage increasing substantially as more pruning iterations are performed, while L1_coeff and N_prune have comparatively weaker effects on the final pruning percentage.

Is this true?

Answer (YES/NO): NO